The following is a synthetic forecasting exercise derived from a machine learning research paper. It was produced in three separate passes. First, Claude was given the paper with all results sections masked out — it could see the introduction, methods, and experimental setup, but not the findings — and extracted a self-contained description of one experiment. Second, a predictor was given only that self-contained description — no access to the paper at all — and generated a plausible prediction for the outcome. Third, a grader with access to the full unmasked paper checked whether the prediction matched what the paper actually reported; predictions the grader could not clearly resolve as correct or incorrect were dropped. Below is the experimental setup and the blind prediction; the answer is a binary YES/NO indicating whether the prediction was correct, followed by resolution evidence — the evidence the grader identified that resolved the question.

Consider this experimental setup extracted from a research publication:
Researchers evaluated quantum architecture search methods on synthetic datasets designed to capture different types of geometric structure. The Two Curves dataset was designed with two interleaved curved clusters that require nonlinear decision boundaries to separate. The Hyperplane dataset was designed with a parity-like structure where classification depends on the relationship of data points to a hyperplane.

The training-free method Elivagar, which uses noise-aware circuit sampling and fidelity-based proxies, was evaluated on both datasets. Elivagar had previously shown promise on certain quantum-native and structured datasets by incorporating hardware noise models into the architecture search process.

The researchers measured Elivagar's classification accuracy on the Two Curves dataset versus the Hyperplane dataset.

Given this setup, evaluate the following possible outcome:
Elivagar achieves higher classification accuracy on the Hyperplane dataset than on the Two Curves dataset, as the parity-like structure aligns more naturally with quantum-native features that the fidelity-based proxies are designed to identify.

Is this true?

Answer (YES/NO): YES